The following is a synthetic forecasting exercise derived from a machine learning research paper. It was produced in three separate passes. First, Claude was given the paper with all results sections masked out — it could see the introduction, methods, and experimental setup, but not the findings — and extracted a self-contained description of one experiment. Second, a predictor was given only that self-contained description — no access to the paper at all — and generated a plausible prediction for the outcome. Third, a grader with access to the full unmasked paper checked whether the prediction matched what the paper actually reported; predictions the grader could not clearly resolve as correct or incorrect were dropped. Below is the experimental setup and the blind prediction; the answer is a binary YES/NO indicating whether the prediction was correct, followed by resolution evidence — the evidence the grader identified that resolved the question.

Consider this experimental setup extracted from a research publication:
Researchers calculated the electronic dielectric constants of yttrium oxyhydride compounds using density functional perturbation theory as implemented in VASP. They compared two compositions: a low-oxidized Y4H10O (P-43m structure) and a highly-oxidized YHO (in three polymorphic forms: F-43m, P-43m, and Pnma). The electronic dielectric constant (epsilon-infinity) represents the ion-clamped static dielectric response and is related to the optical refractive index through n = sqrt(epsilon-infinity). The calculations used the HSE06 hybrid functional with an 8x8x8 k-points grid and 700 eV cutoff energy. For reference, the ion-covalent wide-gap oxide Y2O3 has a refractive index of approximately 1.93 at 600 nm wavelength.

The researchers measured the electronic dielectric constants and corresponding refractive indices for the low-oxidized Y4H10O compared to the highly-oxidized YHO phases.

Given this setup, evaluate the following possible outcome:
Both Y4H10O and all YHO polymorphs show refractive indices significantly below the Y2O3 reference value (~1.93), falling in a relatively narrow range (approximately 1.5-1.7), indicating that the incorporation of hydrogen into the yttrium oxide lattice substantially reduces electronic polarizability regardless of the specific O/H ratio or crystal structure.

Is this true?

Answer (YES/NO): NO